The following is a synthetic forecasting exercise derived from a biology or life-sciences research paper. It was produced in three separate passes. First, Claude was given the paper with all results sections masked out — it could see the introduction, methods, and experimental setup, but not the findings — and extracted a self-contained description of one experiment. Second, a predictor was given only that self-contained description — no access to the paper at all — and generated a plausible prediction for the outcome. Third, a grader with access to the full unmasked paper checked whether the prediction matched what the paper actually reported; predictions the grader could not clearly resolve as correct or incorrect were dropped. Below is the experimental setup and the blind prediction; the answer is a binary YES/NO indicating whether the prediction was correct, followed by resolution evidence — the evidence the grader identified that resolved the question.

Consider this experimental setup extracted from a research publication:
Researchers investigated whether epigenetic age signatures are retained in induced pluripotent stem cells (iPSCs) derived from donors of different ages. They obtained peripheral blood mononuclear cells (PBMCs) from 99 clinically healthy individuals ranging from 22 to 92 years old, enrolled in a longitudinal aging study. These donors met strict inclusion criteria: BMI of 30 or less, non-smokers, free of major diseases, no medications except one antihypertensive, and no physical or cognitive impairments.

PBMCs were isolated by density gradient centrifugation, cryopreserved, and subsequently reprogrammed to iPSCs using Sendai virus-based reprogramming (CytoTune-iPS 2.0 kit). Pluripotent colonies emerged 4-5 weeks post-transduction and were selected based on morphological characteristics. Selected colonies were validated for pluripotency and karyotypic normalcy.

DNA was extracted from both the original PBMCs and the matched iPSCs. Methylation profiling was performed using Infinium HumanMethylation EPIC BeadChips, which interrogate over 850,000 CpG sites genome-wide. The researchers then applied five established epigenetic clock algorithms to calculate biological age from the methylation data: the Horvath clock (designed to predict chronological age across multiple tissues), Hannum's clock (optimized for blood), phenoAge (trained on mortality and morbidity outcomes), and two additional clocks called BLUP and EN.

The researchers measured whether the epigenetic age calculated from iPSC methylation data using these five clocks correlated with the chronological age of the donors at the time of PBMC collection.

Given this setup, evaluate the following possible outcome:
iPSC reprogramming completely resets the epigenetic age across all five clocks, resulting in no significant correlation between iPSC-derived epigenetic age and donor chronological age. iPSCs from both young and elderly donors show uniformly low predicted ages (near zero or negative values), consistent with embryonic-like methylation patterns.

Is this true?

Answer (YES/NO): YES